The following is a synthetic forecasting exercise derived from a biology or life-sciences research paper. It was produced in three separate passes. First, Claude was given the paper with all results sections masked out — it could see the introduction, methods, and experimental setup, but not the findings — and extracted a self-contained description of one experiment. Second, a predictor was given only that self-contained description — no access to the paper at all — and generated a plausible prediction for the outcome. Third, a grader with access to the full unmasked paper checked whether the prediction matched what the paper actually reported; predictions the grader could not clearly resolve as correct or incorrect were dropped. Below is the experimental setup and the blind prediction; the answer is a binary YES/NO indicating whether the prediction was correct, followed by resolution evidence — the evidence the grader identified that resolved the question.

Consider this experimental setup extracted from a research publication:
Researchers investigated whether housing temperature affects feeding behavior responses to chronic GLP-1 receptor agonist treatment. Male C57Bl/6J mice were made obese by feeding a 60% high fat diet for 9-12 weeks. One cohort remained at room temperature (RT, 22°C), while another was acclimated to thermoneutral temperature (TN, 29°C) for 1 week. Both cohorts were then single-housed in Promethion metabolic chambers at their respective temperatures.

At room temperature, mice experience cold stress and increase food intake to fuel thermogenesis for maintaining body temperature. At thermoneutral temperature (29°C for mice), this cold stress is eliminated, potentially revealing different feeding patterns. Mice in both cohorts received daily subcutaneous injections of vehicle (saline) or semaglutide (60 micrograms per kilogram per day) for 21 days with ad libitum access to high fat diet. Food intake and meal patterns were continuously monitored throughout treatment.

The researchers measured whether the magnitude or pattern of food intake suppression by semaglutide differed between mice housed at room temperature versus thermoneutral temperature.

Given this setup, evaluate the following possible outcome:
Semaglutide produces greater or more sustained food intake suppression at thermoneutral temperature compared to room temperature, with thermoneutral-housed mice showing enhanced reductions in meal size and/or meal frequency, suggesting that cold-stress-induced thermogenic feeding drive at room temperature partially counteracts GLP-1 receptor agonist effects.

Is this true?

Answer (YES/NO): NO